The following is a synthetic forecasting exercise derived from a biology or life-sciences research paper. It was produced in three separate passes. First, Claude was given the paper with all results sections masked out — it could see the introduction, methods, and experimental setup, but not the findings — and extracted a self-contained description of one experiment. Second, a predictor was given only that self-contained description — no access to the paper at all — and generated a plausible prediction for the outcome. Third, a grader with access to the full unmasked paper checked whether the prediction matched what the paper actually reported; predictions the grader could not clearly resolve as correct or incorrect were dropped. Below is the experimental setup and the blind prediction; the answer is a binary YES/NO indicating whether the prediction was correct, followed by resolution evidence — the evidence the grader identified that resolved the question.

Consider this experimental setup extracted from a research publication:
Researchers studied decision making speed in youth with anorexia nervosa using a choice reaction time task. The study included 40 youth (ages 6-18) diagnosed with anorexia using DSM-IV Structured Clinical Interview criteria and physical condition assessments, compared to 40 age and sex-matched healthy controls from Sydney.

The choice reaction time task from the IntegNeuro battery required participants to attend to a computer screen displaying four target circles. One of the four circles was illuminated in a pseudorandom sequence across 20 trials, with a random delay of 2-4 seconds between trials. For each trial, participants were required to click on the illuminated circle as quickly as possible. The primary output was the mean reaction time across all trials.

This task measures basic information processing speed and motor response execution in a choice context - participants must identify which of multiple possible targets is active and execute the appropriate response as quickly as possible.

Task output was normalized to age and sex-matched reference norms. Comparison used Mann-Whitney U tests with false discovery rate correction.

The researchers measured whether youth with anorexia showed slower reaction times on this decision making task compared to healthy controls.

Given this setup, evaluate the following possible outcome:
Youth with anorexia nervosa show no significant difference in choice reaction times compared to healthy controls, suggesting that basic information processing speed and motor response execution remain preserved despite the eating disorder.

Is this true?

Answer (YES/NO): YES